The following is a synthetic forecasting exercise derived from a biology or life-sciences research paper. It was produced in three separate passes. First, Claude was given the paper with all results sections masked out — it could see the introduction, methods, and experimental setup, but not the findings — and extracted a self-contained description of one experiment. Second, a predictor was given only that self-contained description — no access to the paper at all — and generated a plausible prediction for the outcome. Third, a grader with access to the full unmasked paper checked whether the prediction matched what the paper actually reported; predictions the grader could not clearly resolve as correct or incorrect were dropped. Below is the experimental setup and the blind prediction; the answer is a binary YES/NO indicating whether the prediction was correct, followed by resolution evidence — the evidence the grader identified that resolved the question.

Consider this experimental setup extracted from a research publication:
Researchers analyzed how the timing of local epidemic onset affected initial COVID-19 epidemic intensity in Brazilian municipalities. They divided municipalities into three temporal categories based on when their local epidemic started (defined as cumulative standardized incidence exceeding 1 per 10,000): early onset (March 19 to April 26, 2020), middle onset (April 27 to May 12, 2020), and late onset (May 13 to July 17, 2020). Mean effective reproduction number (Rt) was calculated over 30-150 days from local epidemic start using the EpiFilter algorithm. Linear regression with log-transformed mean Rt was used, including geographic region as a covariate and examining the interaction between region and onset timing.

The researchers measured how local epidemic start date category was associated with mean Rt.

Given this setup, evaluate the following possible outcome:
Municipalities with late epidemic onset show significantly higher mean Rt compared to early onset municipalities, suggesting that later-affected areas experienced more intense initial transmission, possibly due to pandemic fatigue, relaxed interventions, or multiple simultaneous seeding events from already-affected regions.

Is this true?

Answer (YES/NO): NO